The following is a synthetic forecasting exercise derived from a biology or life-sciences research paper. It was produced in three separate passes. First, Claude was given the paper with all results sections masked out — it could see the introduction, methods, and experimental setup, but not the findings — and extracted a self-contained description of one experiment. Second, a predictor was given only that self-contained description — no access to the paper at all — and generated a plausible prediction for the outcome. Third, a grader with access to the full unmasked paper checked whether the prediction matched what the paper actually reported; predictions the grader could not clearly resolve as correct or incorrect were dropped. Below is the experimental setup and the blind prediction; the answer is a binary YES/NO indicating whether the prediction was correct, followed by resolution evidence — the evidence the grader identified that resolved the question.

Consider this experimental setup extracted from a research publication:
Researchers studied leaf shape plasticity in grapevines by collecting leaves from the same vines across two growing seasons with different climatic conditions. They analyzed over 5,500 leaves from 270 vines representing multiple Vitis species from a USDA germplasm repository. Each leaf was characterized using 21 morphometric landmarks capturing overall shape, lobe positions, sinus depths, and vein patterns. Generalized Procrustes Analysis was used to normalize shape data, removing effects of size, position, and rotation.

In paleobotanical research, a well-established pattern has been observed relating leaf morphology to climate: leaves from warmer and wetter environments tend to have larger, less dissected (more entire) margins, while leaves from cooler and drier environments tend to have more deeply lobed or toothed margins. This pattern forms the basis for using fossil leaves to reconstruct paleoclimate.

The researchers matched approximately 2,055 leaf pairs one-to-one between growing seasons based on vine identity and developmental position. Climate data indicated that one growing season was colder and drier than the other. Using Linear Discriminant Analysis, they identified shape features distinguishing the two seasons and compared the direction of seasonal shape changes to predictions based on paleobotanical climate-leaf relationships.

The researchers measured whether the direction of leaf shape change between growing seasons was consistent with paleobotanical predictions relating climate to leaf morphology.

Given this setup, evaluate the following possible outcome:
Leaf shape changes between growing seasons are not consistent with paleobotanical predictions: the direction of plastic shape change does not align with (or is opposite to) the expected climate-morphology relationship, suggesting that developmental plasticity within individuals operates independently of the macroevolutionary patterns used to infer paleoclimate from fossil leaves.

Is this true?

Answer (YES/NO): NO